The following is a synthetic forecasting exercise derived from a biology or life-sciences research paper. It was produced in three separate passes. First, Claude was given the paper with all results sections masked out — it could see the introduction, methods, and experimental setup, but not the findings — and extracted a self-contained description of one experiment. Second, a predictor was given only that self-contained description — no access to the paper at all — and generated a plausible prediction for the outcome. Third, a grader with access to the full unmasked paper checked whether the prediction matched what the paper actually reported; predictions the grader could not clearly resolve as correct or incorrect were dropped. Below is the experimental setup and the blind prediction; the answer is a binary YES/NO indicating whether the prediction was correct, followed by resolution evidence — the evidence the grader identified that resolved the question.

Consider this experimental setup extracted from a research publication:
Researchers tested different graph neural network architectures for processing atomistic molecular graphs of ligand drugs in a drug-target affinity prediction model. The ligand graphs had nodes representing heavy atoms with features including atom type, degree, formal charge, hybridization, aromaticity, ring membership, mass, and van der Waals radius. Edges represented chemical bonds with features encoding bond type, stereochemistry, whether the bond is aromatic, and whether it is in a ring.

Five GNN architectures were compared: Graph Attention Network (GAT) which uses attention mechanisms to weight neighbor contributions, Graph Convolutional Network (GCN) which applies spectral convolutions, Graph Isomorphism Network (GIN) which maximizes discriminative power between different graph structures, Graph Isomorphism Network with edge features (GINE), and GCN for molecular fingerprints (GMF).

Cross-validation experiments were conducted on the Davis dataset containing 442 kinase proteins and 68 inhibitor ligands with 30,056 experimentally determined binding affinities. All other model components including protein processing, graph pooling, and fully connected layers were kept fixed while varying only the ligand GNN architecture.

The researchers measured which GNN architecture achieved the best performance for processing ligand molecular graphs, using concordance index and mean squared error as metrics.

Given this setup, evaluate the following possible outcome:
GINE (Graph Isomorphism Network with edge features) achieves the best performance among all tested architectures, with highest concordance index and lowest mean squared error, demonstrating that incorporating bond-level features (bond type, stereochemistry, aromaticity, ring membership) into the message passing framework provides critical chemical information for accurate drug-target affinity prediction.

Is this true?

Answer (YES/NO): NO